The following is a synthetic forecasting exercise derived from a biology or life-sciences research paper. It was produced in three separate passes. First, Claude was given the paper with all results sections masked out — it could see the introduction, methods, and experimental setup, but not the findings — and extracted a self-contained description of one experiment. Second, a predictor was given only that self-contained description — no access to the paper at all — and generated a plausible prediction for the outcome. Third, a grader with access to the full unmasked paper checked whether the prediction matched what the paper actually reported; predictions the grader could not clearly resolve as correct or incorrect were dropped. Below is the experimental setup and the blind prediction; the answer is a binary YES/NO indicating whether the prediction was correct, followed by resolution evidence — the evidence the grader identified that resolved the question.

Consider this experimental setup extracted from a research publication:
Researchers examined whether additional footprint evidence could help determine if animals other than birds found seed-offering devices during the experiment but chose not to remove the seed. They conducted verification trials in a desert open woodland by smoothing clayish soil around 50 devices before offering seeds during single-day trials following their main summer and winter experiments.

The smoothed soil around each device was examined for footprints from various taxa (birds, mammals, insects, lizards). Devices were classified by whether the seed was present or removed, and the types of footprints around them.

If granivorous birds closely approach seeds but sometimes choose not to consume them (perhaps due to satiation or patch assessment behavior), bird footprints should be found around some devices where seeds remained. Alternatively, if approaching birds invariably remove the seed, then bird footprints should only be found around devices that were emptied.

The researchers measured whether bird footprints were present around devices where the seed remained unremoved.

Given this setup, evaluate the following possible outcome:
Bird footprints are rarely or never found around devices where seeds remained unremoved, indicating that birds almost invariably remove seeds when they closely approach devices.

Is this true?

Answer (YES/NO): YES